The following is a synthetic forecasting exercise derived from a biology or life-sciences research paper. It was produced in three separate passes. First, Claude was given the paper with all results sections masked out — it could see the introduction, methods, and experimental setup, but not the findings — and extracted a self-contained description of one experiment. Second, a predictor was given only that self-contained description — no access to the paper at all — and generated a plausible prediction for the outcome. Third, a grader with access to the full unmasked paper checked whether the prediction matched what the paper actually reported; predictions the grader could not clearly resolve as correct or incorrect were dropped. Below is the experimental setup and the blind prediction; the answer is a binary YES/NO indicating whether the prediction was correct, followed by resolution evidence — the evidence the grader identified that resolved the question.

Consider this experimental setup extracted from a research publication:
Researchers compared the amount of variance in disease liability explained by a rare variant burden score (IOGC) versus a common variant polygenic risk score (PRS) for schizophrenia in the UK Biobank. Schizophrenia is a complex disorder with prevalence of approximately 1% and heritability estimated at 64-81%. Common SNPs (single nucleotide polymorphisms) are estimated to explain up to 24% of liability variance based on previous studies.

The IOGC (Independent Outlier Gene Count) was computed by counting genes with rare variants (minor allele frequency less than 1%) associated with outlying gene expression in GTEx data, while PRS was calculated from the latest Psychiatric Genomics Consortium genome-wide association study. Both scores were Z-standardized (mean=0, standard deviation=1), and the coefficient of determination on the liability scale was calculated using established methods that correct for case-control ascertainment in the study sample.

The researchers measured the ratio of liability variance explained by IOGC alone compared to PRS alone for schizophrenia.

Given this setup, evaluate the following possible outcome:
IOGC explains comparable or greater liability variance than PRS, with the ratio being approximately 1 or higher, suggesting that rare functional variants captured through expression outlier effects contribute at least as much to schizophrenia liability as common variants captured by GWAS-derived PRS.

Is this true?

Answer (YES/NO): NO